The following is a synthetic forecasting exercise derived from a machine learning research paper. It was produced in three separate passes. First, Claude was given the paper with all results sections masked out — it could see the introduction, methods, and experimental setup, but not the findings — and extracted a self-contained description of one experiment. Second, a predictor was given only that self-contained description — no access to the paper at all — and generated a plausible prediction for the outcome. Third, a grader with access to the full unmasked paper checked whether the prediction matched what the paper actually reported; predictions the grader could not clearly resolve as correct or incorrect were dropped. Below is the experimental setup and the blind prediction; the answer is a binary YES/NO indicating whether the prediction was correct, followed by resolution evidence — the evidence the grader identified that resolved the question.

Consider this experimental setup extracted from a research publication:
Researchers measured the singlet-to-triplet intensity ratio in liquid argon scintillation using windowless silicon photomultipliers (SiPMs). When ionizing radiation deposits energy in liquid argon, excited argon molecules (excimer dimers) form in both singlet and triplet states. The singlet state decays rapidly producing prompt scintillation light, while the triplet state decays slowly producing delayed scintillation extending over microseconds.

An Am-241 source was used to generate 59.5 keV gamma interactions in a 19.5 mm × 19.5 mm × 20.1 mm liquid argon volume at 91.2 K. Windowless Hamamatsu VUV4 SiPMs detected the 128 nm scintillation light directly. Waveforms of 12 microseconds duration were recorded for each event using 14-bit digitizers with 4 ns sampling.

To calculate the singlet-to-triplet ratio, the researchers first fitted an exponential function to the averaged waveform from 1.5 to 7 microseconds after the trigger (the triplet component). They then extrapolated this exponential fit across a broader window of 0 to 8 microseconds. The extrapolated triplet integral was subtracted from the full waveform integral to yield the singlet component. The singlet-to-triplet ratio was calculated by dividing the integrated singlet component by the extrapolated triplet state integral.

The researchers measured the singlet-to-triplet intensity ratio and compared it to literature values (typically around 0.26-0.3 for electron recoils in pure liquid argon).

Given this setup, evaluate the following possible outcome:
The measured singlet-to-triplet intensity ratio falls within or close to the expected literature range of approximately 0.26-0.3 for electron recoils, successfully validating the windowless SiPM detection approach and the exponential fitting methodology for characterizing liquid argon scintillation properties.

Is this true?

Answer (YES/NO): YES